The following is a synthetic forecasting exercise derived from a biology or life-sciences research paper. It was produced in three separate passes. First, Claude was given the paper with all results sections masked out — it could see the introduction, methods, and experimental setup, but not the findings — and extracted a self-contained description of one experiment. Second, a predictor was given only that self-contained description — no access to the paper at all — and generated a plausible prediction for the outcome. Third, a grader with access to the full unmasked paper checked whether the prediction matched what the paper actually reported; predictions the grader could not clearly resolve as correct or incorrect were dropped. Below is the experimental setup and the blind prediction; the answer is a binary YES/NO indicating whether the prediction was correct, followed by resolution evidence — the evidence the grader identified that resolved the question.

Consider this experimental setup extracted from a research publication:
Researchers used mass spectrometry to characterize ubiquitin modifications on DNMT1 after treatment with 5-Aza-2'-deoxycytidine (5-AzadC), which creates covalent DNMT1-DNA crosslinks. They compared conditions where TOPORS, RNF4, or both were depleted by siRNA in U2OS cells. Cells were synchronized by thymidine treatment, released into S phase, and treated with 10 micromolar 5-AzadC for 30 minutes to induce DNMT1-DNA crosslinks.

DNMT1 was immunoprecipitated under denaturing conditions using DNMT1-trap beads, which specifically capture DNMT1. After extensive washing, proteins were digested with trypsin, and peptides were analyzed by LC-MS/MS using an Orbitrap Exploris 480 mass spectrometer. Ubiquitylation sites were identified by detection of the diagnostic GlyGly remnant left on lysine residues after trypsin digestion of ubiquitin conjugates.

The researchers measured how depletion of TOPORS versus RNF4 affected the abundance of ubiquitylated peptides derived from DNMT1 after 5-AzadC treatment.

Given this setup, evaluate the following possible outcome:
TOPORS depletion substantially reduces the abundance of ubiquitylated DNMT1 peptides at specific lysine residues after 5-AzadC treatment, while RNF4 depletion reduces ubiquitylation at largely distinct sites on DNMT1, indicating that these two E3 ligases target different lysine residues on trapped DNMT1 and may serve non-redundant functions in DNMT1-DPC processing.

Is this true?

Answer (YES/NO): NO